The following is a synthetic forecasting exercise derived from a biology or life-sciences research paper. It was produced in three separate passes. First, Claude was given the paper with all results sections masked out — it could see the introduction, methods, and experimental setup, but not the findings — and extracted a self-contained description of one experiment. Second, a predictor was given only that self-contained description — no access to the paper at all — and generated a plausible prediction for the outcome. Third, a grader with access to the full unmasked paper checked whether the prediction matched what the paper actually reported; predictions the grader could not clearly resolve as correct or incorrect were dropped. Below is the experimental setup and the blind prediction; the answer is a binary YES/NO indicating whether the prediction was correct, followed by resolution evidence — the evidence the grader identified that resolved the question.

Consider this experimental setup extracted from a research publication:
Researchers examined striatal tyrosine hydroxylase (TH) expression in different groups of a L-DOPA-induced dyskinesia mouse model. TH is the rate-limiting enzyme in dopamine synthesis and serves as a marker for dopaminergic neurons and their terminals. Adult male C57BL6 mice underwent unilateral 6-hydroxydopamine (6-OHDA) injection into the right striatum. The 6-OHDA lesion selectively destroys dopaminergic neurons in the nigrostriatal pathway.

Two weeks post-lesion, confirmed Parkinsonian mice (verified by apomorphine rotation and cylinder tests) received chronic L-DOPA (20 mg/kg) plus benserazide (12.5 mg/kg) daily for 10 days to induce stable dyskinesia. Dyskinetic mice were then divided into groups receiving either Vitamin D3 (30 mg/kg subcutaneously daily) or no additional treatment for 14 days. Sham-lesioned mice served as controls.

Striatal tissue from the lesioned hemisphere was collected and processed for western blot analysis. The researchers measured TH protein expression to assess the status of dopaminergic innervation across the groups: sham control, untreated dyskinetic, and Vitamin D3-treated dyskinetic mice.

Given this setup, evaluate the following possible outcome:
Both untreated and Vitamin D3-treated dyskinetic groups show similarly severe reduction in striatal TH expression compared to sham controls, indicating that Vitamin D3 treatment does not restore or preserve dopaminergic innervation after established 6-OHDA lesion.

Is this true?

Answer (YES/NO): NO